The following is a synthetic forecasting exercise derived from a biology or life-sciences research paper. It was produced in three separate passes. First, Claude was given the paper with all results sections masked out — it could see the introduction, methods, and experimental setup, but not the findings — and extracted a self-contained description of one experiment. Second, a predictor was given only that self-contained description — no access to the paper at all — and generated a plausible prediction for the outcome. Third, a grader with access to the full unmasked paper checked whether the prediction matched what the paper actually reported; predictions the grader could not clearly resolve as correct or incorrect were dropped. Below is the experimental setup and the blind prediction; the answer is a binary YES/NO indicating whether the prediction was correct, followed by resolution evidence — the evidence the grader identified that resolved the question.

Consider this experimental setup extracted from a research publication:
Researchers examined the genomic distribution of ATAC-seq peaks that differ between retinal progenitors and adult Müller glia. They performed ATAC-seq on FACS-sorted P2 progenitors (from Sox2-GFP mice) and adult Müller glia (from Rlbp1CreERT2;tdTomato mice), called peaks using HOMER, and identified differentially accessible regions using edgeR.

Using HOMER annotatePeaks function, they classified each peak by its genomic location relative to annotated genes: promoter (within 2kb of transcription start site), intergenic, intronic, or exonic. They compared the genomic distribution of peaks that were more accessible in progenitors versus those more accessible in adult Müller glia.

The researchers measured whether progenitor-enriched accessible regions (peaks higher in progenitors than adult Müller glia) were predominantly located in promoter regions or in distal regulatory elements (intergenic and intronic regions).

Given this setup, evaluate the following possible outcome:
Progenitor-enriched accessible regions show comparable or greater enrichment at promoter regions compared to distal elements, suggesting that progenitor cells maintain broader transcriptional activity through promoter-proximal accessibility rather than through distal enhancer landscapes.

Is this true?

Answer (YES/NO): NO